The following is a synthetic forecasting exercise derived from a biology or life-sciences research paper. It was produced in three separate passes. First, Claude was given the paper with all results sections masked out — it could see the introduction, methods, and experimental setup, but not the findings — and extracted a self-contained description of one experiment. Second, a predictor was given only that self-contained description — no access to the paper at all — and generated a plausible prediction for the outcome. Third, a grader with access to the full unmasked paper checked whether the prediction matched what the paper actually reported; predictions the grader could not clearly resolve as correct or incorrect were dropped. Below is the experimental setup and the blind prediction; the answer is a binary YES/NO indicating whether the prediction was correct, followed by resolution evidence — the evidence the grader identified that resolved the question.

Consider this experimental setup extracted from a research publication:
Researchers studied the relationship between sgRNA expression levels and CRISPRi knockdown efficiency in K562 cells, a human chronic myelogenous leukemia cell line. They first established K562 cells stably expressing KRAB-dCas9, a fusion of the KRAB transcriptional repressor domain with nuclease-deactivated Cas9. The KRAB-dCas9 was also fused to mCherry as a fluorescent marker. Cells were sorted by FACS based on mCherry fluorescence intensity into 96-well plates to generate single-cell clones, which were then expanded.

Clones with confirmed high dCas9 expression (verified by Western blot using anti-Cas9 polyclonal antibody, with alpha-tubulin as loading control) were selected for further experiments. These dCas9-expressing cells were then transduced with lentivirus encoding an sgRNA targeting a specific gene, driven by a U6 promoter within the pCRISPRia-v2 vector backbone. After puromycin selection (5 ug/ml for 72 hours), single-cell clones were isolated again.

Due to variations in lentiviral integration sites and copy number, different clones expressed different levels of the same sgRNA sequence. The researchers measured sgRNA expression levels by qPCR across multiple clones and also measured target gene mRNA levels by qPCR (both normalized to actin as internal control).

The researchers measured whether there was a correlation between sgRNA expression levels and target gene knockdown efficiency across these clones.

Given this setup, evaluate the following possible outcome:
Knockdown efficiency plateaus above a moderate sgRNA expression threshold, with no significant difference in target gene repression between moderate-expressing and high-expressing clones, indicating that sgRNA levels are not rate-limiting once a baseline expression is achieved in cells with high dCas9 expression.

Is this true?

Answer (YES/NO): NO